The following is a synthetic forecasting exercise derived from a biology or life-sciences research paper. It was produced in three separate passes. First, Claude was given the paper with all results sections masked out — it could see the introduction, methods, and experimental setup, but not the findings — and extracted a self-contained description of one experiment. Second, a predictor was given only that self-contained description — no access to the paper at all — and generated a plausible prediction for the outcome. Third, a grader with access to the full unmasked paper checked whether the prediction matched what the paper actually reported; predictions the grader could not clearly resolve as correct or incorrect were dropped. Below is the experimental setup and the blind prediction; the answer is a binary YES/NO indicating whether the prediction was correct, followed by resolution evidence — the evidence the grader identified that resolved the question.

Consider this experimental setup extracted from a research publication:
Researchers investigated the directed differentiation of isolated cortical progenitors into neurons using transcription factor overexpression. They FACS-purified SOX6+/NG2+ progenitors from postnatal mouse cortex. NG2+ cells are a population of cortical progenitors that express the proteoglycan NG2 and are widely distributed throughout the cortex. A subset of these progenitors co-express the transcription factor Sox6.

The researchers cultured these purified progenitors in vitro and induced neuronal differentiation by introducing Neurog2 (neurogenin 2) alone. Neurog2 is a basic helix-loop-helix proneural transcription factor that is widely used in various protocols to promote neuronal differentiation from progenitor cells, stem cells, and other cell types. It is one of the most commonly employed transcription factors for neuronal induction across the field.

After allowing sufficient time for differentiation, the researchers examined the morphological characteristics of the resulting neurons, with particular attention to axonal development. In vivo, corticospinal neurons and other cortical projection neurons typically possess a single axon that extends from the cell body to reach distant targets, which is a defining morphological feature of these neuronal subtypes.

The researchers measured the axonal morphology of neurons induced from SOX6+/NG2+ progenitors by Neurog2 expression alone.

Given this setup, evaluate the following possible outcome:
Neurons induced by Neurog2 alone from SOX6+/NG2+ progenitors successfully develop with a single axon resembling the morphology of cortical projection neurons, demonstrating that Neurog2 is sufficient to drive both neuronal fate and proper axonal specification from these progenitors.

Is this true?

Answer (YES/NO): NO